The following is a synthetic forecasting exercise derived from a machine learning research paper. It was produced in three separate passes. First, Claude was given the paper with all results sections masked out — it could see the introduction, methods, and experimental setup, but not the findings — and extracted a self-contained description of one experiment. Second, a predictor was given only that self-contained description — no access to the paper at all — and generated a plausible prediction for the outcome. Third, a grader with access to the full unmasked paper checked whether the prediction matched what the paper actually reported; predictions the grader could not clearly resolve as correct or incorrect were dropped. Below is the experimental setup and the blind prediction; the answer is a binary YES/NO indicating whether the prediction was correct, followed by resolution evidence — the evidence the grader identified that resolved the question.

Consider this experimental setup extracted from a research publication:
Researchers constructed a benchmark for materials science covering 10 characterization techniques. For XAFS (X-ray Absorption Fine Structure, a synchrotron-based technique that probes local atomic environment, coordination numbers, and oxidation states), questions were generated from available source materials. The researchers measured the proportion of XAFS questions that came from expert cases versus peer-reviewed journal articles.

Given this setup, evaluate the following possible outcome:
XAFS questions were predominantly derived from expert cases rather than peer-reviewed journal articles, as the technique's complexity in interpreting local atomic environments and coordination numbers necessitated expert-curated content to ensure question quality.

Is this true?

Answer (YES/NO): NO